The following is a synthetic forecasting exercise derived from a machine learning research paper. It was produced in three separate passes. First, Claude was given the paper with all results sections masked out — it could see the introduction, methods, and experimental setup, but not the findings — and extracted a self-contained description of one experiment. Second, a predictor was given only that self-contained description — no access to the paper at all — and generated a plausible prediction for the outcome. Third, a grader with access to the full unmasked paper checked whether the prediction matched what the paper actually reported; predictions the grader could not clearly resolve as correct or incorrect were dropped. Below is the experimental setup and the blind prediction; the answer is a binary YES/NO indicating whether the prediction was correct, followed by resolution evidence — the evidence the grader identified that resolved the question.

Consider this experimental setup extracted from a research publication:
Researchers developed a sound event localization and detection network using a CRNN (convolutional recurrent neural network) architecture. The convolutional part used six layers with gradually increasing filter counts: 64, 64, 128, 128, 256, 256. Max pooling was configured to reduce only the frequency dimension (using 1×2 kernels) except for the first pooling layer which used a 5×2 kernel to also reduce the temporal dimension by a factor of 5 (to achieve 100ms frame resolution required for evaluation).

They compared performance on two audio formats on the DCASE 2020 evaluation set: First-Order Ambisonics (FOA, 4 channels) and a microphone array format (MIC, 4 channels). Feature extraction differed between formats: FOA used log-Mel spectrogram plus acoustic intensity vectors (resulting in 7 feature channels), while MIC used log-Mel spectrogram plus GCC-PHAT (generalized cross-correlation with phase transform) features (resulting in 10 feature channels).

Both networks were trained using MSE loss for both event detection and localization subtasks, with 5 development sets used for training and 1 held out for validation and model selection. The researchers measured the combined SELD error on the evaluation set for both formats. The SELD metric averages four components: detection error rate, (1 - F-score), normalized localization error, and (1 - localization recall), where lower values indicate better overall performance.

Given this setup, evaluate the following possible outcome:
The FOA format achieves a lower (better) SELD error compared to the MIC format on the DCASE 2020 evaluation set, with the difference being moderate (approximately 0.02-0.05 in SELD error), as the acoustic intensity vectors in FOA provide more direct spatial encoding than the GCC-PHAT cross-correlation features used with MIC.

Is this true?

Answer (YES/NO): NO